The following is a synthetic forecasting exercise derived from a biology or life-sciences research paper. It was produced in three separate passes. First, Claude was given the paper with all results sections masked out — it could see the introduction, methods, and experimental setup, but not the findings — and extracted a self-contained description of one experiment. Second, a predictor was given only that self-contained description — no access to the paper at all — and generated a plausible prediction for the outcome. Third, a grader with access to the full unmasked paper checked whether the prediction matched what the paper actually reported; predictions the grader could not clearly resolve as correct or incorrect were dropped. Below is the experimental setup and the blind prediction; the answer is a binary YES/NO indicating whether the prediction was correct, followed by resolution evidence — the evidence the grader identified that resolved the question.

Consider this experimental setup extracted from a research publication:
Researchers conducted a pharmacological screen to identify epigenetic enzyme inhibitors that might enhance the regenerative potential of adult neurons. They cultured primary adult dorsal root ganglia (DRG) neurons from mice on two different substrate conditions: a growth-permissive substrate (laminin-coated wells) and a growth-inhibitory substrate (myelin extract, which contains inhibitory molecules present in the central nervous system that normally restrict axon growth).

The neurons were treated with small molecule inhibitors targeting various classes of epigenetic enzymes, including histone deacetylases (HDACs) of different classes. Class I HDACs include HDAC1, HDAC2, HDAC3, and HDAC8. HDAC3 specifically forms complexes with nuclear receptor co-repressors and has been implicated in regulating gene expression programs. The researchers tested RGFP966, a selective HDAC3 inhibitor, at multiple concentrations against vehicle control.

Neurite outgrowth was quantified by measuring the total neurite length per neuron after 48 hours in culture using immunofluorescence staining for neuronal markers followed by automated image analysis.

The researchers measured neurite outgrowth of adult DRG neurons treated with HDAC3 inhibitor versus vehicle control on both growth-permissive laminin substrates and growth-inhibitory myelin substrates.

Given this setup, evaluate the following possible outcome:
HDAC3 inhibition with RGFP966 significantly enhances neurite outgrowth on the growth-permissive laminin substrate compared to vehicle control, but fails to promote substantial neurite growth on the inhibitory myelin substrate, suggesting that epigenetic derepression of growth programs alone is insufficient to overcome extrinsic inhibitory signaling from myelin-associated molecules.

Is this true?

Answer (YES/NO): NO